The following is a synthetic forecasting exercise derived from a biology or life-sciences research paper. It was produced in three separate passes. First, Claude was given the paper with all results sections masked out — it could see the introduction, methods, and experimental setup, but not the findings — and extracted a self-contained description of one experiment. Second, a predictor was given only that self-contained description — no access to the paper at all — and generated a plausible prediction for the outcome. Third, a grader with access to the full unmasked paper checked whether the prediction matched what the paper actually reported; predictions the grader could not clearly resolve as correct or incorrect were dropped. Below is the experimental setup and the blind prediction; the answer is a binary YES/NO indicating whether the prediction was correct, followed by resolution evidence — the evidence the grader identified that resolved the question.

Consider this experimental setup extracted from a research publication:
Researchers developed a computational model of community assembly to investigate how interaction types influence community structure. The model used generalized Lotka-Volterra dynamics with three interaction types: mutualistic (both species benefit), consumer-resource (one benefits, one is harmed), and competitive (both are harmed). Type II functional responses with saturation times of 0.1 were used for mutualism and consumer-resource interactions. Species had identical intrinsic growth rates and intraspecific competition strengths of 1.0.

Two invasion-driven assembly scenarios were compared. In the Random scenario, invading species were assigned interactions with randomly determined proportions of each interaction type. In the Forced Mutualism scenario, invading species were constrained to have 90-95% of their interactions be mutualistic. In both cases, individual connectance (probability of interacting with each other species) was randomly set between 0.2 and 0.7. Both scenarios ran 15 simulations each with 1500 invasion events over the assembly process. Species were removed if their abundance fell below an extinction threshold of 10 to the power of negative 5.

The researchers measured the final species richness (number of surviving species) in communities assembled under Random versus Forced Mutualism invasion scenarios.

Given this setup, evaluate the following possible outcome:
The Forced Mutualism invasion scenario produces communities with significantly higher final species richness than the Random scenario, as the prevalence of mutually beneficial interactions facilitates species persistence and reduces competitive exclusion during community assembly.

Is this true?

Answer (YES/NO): YES